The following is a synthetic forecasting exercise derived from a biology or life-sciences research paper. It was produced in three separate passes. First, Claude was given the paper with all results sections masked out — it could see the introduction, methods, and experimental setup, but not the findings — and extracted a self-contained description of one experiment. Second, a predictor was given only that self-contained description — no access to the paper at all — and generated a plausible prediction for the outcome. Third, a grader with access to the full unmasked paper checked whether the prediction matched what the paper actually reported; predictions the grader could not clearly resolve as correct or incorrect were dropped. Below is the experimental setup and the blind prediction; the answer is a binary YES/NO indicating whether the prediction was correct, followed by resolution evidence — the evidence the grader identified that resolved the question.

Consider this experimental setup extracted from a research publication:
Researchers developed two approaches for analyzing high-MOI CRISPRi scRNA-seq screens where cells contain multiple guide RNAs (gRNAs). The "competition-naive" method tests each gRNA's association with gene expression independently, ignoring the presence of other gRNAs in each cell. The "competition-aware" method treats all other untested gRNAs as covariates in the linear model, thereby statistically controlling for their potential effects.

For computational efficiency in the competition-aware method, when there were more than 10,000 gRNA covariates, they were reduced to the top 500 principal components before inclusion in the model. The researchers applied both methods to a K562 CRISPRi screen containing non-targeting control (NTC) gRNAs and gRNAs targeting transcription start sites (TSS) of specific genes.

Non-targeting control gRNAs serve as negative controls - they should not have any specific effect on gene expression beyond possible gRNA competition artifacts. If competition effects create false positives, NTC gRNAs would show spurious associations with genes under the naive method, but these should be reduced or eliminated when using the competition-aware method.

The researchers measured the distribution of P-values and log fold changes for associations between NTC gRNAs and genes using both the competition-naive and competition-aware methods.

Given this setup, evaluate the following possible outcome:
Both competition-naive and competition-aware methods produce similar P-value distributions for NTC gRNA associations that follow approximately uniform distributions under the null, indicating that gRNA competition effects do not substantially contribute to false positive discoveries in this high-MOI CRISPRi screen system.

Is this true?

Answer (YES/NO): NO